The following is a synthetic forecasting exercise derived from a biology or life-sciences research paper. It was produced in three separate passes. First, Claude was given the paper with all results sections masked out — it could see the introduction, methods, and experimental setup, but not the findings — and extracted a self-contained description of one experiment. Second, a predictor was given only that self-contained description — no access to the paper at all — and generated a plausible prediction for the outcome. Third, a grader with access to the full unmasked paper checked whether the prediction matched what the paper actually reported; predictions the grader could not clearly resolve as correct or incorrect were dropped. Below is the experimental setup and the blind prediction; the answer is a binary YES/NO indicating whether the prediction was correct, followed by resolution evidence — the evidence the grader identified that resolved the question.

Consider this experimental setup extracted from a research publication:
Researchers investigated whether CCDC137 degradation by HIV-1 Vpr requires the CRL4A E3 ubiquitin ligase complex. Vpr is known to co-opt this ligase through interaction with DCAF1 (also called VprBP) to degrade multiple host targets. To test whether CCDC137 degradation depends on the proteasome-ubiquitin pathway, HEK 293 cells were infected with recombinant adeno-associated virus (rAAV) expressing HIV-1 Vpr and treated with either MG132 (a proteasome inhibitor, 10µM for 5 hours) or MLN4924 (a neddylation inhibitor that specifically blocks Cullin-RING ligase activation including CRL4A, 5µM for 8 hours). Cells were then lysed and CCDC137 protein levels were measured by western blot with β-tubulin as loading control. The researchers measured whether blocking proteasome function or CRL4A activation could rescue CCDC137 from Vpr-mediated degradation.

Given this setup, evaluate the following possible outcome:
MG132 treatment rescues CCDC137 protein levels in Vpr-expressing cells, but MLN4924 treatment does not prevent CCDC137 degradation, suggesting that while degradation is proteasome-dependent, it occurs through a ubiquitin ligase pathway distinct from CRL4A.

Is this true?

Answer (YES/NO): NO